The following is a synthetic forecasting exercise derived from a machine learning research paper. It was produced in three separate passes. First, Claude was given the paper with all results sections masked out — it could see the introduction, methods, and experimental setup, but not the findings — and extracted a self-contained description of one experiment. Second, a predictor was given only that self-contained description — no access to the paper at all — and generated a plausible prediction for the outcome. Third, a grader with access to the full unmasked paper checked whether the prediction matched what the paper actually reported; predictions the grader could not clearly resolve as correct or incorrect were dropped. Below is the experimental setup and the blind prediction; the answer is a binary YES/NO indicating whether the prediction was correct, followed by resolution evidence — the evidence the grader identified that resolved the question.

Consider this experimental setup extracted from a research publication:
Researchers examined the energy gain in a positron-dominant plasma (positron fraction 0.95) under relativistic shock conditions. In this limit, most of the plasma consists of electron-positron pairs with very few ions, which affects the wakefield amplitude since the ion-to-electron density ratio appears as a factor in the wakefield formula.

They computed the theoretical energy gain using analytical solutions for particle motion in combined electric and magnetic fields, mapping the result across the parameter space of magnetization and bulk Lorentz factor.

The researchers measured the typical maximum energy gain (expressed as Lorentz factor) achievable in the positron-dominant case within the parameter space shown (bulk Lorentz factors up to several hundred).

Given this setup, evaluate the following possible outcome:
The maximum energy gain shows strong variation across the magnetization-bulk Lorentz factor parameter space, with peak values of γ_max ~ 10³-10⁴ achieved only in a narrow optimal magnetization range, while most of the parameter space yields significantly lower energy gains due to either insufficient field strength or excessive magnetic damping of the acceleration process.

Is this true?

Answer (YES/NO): NO